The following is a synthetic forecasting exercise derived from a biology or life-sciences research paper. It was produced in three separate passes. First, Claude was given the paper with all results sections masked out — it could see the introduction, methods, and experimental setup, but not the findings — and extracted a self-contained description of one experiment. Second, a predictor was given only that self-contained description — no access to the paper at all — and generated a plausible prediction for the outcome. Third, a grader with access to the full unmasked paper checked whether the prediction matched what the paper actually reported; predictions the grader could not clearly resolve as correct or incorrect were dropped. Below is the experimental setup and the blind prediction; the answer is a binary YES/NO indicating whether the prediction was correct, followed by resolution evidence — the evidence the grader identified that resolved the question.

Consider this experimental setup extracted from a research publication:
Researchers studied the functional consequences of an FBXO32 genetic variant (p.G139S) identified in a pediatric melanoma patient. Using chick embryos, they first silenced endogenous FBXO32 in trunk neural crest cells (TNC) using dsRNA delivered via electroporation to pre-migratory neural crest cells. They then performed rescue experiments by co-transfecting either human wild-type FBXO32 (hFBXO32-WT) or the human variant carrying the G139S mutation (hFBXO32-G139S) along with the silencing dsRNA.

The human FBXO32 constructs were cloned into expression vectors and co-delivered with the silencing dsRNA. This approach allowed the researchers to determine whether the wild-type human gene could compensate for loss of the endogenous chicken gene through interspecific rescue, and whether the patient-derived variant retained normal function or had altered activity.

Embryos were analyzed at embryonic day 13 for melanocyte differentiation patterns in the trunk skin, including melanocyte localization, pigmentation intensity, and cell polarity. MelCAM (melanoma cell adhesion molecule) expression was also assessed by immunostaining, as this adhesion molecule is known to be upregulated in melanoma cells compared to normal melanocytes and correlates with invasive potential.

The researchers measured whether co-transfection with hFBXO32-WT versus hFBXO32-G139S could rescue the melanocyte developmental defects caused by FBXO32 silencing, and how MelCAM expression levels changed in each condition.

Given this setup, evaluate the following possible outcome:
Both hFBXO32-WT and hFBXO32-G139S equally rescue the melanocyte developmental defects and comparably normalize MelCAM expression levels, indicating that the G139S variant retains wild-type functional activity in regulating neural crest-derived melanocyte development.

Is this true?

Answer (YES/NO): NO